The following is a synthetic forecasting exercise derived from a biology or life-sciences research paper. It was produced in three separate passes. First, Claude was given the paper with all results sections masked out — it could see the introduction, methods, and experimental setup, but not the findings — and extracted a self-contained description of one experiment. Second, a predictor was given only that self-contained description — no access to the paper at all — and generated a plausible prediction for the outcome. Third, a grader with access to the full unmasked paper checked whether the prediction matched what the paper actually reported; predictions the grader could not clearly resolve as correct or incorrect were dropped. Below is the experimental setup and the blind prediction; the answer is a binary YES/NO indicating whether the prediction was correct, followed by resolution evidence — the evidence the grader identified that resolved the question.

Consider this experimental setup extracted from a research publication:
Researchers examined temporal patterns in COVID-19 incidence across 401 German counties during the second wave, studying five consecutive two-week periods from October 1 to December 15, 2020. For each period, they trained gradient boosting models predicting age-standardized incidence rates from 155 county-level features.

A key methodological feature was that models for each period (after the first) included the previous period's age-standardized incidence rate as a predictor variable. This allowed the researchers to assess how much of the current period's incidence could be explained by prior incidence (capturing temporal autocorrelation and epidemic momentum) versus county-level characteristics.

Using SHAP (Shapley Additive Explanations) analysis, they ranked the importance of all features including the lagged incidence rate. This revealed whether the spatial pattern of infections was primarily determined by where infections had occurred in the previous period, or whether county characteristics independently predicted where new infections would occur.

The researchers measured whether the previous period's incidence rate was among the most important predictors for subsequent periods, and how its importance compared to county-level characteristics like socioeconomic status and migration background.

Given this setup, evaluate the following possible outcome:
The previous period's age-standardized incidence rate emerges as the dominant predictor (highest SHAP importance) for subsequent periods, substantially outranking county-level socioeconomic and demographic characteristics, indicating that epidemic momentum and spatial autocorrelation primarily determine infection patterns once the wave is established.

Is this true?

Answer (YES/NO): YES